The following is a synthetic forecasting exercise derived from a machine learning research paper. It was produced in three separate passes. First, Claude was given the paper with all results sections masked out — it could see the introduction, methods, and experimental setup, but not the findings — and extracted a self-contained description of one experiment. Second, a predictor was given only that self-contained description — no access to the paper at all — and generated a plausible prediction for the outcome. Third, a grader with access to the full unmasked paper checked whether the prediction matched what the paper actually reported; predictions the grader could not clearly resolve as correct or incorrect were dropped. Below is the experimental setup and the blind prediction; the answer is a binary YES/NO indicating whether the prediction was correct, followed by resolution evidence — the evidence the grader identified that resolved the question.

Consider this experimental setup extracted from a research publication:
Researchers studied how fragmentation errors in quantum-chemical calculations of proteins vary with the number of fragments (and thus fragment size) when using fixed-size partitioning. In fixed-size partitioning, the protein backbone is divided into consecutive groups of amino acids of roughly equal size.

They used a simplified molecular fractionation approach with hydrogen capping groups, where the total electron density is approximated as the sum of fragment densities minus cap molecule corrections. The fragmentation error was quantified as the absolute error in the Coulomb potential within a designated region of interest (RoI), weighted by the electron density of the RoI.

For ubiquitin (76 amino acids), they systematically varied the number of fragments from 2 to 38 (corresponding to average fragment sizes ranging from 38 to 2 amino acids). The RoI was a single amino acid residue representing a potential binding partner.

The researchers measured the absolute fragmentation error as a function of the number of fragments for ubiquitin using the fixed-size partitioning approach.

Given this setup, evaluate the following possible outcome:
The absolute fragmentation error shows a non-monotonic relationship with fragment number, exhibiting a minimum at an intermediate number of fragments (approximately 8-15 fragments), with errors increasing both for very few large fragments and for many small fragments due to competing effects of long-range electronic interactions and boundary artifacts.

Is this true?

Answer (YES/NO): NO